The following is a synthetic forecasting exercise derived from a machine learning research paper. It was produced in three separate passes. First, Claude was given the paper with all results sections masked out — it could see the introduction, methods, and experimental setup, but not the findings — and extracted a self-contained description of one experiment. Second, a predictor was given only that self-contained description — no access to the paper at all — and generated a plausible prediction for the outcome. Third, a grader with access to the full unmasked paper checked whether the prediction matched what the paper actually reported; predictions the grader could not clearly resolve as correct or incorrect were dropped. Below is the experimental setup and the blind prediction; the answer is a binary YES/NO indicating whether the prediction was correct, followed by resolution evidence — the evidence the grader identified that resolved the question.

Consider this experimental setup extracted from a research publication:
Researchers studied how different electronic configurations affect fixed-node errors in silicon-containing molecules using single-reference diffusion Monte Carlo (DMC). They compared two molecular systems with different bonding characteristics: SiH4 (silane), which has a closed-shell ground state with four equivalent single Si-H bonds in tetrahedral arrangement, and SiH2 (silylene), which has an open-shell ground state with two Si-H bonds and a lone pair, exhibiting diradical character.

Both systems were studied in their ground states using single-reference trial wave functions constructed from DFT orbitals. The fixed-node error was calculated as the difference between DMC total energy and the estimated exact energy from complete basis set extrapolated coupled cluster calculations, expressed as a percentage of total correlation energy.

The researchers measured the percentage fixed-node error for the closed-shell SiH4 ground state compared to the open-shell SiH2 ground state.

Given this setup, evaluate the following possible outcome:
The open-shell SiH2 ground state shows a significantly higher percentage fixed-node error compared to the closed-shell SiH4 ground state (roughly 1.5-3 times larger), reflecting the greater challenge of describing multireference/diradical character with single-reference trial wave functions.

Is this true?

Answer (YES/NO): YES